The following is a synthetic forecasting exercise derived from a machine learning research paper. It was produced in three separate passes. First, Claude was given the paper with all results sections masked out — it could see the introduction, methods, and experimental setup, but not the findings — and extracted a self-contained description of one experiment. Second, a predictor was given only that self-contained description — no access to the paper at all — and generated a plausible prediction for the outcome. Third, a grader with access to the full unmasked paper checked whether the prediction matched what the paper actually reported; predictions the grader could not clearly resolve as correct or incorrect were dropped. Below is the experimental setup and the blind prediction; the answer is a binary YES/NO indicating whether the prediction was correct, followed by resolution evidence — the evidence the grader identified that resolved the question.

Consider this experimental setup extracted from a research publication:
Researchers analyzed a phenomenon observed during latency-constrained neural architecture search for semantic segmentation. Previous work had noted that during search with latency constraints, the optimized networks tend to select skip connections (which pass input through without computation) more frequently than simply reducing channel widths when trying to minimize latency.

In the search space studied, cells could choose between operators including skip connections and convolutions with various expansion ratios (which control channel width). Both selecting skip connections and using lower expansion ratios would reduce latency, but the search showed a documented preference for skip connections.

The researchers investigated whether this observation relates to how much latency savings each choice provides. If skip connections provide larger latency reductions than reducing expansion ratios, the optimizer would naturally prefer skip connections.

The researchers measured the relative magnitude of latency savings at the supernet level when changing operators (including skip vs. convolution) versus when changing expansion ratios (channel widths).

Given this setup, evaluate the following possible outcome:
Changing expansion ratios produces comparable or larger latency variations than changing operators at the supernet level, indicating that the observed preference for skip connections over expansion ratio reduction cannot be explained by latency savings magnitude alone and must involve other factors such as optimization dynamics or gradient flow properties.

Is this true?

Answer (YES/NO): NO